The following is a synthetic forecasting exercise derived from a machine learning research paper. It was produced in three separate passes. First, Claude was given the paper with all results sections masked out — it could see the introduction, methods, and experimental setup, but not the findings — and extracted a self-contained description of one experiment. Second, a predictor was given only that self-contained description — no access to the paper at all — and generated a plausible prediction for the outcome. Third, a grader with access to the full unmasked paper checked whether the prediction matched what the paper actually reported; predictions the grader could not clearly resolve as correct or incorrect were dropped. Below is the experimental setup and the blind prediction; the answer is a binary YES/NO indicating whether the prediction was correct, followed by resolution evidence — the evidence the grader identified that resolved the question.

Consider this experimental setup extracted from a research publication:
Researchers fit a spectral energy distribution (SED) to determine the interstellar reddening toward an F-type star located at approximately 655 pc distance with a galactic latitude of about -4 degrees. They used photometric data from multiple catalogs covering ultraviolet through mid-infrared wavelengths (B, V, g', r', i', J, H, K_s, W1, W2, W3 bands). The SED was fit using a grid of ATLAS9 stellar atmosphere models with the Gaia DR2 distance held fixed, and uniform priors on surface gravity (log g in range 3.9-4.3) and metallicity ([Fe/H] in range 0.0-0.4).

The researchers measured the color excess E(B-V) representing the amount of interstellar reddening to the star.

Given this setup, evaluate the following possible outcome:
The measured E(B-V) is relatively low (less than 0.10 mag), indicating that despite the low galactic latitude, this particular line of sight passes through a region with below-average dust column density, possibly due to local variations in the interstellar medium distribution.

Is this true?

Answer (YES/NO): NO